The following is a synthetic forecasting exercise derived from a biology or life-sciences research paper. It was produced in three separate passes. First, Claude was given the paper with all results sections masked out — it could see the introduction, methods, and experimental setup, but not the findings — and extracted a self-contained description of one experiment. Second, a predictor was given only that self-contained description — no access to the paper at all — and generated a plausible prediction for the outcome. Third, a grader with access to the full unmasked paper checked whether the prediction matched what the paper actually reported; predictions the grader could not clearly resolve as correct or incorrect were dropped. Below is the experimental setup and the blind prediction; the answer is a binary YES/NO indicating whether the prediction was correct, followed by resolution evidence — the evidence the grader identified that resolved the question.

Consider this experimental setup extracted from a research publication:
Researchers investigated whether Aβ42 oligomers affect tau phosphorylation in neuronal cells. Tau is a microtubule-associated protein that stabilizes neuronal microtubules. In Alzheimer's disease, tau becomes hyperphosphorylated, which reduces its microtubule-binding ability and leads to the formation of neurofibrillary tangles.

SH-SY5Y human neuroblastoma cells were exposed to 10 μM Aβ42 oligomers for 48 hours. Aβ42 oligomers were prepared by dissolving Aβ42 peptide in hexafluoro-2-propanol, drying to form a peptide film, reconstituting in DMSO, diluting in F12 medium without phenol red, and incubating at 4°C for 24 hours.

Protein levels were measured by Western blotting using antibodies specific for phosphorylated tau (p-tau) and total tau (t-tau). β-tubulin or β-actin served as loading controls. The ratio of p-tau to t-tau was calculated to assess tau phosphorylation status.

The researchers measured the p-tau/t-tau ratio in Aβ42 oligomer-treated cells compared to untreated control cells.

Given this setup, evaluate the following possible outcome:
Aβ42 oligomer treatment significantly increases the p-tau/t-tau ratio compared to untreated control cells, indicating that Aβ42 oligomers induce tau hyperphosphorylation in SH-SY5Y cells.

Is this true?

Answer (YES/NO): YES